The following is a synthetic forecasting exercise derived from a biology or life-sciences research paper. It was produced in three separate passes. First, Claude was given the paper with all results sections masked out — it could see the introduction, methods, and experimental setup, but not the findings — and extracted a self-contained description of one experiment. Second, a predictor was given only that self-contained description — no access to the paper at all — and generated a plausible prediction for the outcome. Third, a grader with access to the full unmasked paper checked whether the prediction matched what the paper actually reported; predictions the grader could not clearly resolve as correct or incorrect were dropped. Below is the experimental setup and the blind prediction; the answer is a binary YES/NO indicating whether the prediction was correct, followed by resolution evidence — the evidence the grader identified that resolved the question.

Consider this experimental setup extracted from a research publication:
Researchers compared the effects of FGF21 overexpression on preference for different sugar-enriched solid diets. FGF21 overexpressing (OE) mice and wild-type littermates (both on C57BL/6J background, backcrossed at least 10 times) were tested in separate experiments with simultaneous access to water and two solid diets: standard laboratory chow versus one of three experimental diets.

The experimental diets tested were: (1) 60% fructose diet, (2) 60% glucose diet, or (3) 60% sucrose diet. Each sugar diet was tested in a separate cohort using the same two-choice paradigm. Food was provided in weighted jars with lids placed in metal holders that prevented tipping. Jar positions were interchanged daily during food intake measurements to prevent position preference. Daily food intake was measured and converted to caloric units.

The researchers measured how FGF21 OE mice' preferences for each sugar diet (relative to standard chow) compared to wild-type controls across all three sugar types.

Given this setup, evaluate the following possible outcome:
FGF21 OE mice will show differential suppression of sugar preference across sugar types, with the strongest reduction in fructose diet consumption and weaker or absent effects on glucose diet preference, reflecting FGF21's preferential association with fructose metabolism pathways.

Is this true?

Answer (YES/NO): NO